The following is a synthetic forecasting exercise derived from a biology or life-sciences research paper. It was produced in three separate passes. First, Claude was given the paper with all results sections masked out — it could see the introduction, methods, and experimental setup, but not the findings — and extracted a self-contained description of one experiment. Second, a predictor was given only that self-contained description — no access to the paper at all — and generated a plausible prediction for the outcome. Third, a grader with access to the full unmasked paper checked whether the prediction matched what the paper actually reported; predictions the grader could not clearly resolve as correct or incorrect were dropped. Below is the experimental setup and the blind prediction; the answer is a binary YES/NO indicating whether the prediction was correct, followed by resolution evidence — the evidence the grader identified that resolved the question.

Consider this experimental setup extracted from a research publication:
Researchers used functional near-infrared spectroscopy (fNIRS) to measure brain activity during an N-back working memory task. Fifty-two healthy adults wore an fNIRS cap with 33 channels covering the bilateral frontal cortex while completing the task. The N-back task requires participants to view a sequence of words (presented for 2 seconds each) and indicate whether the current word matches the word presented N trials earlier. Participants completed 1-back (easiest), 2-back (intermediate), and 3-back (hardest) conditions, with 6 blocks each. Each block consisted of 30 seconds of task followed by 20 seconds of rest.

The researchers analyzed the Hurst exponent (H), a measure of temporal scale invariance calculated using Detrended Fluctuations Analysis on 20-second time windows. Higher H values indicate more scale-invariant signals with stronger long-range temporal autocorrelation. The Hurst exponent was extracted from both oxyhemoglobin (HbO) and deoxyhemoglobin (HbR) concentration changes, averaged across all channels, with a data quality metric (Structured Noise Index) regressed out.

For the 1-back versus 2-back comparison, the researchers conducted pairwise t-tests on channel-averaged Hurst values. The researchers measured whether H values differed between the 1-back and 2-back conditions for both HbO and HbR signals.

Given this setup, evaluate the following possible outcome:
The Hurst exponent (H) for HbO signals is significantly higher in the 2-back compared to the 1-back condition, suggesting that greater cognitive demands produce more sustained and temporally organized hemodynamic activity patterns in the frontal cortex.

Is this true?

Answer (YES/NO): NO